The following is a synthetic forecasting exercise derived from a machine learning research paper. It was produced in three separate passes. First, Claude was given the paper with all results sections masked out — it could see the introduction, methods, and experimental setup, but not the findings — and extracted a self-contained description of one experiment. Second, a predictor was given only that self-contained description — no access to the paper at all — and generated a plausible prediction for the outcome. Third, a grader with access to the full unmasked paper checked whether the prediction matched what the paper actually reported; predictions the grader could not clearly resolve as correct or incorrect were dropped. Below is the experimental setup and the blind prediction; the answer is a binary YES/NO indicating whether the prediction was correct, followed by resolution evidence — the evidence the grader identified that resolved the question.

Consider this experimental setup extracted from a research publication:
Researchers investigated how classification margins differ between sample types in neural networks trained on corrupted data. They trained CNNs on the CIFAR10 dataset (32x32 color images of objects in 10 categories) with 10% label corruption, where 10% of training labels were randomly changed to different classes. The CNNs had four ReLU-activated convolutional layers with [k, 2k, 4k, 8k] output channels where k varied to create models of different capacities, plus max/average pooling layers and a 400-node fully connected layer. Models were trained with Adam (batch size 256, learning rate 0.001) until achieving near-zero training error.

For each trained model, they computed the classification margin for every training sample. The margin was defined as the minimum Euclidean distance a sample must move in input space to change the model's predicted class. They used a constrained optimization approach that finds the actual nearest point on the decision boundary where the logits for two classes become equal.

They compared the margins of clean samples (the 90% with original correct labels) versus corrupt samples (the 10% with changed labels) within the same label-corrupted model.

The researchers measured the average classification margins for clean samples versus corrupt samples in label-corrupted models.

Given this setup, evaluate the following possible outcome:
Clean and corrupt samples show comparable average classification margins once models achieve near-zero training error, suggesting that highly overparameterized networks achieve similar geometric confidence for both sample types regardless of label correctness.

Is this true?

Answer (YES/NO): NO